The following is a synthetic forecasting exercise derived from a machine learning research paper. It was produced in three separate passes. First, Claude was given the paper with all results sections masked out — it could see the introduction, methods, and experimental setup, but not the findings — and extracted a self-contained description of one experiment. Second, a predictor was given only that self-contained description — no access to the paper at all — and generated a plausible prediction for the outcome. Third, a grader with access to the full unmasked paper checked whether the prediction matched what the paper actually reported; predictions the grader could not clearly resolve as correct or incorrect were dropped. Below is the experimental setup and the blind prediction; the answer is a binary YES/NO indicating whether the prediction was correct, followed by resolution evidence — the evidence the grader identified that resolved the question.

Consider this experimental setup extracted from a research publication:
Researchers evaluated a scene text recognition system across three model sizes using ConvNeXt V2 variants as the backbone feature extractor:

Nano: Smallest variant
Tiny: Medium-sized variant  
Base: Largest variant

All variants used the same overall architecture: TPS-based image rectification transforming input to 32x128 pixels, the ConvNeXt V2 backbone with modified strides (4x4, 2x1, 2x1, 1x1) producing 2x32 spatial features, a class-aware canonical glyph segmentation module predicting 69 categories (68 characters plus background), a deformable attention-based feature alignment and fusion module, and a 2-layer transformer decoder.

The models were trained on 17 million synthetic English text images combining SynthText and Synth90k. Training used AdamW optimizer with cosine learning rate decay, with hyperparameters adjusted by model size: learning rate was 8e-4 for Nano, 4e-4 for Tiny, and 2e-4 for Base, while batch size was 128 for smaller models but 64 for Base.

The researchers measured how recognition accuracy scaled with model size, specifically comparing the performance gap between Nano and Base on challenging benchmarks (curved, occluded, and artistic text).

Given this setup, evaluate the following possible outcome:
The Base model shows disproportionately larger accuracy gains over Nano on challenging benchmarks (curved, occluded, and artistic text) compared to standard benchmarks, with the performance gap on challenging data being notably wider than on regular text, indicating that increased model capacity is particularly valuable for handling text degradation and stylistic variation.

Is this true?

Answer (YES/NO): YES